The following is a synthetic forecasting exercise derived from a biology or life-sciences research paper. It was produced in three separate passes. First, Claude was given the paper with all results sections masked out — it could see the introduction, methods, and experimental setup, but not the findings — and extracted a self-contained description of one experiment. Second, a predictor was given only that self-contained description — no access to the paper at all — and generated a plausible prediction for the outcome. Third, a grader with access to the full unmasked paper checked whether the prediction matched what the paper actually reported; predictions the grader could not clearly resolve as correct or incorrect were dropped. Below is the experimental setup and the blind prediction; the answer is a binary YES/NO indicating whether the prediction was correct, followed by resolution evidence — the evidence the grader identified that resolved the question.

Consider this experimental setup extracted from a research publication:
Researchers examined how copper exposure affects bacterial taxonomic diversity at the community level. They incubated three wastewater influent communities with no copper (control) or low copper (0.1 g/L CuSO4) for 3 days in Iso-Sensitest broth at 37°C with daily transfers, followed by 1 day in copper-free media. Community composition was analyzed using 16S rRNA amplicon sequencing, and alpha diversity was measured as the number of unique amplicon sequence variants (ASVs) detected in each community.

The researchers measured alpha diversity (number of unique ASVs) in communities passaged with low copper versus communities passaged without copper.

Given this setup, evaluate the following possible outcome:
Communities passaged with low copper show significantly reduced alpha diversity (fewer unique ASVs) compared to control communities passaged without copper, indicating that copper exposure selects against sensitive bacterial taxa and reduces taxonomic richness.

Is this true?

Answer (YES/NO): NO